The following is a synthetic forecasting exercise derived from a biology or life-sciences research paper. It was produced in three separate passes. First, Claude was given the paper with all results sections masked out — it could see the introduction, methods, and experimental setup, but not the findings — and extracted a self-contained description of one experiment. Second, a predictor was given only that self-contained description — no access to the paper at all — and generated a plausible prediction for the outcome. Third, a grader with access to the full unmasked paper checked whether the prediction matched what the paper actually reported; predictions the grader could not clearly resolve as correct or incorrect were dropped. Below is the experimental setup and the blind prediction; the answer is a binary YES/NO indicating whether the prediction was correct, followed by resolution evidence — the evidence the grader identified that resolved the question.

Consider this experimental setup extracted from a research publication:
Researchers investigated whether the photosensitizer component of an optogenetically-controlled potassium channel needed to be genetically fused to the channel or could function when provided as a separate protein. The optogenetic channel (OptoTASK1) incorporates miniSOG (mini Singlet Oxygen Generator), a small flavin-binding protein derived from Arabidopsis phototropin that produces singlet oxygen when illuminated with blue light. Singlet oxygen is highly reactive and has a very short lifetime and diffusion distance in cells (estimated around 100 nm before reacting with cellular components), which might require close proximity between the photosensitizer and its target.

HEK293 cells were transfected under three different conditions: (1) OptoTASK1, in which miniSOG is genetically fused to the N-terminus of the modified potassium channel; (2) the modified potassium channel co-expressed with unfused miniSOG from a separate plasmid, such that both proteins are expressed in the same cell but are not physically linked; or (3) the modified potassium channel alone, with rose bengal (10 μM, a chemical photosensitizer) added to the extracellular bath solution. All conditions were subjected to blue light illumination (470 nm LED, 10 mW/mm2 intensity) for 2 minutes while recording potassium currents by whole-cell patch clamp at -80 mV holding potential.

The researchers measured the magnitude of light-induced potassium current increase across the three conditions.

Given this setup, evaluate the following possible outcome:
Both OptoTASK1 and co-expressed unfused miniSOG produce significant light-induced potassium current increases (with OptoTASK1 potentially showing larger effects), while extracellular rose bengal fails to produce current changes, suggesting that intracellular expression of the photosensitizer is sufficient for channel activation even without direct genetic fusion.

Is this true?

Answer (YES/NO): NO